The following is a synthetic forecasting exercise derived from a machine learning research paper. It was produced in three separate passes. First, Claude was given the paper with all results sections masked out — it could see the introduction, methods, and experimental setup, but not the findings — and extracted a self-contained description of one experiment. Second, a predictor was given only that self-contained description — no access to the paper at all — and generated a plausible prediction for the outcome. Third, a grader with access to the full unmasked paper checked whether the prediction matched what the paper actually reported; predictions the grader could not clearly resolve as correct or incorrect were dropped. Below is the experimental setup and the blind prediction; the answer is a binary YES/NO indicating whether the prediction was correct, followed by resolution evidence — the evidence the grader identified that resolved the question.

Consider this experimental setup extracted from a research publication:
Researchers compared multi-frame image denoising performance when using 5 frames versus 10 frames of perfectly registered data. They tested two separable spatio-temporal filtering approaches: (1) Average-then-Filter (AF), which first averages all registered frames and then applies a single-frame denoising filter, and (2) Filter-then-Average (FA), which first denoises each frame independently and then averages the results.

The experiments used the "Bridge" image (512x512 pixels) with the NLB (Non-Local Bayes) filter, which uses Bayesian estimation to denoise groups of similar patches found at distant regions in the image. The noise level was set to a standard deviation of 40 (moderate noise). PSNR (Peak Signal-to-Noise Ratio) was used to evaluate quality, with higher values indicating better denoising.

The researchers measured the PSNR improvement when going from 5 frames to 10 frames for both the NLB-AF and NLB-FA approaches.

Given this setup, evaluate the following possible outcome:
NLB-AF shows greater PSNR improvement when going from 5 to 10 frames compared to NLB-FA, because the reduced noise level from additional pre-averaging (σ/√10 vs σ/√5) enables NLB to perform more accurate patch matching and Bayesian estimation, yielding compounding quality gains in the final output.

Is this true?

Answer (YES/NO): YES